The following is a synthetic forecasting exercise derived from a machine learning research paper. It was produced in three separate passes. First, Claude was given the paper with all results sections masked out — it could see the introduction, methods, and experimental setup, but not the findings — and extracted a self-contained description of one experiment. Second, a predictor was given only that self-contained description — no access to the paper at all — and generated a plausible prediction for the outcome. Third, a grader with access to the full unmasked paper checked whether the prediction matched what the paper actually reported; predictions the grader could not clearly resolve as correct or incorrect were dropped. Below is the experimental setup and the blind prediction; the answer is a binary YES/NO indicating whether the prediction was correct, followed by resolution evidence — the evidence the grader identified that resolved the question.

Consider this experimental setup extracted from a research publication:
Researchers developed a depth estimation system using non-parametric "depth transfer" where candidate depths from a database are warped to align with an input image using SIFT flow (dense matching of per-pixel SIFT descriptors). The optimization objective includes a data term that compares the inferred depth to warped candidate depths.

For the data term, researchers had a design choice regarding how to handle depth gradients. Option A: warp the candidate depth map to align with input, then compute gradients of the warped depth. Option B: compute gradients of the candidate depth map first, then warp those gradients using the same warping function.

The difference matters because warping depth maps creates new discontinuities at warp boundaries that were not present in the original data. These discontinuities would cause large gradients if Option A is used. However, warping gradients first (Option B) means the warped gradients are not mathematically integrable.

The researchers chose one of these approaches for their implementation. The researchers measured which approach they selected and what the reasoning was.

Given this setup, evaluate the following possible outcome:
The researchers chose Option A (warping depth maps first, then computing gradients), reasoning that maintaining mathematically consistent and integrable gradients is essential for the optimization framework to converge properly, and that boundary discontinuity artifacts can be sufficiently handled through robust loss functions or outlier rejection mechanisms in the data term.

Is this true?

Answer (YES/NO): NO